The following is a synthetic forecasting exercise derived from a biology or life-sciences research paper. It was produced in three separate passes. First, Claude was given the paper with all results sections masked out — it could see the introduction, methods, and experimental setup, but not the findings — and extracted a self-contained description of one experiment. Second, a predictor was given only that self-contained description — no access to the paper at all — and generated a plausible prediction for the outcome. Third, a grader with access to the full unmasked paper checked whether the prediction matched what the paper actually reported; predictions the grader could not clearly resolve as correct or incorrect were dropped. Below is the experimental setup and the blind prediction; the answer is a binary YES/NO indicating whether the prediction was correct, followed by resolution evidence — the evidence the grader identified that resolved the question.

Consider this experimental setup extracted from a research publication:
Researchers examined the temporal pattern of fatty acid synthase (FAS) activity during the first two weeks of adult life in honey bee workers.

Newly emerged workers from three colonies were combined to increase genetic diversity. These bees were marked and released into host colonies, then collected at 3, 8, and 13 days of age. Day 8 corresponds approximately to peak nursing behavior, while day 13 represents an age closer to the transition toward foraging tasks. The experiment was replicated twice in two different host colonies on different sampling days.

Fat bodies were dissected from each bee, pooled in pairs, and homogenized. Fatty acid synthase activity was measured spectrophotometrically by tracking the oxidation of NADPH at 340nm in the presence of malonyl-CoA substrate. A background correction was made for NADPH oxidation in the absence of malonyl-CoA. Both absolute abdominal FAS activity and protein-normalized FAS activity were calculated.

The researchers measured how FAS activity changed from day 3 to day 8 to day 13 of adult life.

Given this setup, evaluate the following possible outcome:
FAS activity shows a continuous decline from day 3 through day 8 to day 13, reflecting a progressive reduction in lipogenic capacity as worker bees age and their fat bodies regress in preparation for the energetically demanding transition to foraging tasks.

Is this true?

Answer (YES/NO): NO